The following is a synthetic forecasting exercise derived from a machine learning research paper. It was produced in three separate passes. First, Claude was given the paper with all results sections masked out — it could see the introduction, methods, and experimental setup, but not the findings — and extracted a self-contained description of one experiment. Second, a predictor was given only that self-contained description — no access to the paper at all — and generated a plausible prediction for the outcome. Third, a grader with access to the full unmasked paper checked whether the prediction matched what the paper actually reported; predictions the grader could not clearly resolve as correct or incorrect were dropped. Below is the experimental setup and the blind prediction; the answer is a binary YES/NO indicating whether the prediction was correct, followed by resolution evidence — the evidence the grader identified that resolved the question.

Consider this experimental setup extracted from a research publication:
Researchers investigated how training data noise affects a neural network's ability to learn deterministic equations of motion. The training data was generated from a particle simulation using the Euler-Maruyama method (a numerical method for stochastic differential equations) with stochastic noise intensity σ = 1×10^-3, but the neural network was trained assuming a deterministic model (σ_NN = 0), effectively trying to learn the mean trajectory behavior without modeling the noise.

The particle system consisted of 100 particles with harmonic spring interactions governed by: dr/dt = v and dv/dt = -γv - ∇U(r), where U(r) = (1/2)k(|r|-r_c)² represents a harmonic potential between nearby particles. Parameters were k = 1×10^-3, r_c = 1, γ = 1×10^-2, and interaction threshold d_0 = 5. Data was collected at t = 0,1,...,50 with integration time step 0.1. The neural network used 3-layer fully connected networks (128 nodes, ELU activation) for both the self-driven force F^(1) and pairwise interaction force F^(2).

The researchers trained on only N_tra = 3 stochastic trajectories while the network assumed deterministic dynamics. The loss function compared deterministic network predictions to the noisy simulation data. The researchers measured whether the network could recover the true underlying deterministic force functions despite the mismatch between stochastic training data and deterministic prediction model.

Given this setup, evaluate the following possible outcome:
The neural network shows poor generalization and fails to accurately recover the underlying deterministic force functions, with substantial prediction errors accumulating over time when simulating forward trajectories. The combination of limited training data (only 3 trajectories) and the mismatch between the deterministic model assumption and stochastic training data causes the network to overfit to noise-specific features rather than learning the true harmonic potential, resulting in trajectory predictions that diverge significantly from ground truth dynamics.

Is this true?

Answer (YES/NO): NO